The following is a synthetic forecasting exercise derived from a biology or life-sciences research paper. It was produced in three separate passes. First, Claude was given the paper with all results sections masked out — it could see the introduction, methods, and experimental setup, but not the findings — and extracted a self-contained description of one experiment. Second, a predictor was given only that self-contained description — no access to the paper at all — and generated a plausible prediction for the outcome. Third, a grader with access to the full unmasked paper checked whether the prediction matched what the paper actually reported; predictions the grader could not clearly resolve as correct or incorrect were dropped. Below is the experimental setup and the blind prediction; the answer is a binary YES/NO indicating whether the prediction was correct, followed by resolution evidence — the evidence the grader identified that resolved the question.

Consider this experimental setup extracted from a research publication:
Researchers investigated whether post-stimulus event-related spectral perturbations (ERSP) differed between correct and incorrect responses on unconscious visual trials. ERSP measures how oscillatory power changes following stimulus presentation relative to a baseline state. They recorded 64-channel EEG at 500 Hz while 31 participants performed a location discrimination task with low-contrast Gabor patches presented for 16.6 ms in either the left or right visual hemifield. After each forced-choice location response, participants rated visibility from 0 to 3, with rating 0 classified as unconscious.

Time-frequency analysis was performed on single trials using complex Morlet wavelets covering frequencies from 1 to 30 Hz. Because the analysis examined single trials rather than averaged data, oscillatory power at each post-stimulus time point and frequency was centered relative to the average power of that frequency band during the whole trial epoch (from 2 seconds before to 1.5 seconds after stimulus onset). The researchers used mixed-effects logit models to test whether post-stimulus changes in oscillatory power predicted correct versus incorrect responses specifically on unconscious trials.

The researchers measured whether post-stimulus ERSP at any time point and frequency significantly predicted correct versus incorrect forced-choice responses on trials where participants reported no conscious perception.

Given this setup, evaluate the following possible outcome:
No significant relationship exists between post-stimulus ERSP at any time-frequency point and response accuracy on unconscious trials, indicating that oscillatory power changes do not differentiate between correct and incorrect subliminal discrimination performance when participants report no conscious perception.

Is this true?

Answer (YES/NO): NO